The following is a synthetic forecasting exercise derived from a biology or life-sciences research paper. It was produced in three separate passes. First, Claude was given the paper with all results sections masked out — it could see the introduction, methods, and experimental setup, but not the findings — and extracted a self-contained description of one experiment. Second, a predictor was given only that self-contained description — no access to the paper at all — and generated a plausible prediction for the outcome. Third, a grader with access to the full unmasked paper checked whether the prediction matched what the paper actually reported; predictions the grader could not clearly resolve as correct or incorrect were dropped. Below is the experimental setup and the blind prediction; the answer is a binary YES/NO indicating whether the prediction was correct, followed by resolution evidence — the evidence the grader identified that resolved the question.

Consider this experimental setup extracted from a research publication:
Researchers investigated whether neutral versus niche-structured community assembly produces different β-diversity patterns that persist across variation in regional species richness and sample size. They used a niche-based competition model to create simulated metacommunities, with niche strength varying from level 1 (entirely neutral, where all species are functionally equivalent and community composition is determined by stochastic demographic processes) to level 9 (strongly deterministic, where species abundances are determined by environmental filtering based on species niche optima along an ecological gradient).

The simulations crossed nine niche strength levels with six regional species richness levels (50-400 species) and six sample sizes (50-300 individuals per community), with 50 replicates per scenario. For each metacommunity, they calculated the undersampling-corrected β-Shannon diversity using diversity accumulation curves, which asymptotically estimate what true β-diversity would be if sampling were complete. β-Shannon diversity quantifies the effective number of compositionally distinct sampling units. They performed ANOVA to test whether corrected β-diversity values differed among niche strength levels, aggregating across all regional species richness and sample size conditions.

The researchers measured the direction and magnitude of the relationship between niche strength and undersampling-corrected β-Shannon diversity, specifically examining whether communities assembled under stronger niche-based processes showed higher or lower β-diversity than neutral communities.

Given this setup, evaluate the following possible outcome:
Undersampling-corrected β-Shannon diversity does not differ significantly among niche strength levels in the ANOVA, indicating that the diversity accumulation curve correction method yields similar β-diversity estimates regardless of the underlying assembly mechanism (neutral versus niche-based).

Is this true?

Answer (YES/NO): NO